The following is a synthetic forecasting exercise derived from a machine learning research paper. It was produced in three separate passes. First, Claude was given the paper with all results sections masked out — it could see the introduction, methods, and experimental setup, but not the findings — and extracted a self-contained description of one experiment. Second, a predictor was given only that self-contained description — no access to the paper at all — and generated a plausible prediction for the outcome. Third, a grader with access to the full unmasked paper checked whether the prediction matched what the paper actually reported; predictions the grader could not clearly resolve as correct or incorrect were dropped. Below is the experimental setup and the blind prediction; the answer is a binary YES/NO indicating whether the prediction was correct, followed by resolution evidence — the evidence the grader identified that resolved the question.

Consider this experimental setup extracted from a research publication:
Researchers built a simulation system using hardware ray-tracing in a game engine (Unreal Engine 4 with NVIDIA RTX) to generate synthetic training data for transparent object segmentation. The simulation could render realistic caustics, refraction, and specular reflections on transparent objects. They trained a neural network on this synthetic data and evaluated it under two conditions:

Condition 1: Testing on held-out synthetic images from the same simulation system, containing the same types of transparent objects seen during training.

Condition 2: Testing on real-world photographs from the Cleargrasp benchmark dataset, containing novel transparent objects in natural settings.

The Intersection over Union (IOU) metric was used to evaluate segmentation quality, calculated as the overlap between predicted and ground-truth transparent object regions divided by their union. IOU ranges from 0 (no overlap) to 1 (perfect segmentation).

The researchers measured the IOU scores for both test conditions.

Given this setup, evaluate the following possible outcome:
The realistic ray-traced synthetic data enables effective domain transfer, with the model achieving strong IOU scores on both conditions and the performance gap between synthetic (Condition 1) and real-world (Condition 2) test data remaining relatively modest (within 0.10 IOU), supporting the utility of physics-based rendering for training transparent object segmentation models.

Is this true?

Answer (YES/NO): NO